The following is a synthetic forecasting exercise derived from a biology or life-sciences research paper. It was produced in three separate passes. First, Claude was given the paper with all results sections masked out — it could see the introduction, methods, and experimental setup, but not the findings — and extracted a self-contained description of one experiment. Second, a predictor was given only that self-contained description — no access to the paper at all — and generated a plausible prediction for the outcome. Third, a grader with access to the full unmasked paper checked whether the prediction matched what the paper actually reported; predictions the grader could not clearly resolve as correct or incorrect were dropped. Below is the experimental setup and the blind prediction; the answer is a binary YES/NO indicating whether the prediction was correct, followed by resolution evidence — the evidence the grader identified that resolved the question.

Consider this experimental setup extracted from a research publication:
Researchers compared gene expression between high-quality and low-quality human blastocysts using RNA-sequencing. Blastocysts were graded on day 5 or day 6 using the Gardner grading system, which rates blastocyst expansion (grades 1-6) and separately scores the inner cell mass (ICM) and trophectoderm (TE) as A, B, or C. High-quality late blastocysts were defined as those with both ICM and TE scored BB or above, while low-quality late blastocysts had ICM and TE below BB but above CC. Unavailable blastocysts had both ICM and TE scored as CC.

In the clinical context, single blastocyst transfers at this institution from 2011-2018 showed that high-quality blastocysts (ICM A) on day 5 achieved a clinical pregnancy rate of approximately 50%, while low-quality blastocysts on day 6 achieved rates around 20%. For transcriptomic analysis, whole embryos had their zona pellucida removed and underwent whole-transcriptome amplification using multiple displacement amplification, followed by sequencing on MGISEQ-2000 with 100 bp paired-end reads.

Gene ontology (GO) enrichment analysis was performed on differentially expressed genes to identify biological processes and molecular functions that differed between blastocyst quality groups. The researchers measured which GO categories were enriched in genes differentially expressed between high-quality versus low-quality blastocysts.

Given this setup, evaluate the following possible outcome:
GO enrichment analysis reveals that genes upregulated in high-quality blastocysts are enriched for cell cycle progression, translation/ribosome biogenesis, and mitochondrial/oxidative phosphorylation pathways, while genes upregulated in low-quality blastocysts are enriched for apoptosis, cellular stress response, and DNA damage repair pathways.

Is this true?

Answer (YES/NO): NO